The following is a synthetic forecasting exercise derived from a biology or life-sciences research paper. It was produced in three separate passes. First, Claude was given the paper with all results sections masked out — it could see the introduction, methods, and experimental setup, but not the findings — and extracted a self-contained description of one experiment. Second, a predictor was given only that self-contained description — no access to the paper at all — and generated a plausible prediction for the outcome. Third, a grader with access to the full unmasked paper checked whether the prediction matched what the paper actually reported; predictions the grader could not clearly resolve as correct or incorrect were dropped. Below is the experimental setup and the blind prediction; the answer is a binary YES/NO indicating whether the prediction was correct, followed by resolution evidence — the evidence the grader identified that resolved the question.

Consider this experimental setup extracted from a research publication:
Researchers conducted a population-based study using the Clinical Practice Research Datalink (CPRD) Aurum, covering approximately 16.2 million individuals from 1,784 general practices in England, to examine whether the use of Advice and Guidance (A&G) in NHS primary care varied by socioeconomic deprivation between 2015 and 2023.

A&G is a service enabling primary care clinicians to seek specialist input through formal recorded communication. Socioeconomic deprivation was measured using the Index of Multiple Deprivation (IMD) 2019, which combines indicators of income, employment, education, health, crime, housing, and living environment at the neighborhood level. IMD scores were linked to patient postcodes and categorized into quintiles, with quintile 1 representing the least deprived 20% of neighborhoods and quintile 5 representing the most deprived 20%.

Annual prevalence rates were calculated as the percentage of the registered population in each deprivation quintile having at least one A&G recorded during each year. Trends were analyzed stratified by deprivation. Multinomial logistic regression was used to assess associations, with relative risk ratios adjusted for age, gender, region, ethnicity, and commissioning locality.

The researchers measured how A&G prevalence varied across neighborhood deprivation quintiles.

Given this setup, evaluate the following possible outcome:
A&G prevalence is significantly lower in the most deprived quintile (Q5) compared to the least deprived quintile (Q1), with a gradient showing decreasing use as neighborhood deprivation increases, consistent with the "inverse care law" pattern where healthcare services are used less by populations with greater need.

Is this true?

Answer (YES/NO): YES